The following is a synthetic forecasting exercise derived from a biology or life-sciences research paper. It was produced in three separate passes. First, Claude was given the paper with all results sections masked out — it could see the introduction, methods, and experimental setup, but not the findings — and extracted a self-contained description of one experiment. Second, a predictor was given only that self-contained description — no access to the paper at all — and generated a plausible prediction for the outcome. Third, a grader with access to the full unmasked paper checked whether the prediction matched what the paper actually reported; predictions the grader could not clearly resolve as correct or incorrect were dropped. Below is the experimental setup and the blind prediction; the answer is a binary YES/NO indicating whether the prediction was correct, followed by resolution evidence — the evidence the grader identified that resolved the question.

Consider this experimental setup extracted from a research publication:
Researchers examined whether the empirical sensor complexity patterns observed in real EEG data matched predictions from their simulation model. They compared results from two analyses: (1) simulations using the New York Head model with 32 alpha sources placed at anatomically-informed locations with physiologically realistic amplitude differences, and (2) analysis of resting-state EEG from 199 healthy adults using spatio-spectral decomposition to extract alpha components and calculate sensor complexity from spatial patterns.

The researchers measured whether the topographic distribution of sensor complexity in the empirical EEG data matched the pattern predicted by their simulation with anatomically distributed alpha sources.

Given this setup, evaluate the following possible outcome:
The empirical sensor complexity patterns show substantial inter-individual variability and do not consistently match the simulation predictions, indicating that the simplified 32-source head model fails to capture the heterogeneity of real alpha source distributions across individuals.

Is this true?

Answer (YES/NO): NO